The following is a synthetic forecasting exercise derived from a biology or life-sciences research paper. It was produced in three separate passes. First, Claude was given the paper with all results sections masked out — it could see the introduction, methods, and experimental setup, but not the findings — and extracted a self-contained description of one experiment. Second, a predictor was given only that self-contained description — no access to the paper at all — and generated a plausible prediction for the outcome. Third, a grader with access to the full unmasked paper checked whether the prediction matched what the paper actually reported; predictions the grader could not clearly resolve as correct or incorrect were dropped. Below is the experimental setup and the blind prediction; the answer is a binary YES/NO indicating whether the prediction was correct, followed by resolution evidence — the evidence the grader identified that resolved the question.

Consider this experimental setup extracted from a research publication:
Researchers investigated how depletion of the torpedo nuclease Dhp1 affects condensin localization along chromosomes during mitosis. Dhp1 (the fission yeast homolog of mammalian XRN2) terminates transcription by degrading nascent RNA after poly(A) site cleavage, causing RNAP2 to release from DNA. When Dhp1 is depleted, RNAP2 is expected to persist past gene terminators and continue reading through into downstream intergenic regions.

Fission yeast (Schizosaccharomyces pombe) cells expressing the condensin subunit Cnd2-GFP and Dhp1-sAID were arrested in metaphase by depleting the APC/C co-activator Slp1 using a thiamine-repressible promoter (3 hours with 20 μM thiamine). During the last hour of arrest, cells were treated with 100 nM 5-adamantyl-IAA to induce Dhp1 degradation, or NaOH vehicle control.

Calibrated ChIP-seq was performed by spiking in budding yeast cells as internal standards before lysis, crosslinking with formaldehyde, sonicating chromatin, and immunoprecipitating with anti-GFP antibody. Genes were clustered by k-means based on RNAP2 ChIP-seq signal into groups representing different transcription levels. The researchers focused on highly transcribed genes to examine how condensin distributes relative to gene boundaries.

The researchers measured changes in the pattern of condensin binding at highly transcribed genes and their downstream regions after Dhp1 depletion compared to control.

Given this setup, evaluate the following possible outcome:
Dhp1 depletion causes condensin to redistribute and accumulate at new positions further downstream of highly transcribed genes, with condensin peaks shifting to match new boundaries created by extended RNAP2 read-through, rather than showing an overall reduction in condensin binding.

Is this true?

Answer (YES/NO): YES